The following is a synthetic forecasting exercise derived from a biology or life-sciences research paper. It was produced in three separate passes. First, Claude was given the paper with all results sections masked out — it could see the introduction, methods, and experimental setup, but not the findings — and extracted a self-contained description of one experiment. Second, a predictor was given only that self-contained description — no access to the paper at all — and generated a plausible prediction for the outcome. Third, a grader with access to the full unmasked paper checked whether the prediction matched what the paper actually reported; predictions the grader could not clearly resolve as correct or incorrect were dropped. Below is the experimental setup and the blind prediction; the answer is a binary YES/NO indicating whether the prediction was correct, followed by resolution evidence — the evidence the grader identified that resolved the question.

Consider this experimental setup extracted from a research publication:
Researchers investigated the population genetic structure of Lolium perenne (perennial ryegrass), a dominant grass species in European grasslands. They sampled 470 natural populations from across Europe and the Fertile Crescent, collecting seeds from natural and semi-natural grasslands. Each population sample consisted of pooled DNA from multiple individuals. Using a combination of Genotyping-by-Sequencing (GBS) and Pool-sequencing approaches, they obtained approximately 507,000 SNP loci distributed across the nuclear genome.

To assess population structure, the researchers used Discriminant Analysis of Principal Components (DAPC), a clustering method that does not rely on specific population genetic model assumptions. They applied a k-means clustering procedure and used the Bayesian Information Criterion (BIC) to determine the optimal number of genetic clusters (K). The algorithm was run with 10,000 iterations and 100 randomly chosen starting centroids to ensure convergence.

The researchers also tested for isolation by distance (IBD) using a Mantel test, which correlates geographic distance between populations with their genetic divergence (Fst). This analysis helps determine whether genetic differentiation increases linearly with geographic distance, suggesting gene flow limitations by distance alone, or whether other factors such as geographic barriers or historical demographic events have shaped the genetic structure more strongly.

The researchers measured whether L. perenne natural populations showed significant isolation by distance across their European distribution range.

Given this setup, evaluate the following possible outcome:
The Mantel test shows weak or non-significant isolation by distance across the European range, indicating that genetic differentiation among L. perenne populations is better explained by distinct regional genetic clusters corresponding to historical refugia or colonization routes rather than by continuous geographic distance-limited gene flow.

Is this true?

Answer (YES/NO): NO